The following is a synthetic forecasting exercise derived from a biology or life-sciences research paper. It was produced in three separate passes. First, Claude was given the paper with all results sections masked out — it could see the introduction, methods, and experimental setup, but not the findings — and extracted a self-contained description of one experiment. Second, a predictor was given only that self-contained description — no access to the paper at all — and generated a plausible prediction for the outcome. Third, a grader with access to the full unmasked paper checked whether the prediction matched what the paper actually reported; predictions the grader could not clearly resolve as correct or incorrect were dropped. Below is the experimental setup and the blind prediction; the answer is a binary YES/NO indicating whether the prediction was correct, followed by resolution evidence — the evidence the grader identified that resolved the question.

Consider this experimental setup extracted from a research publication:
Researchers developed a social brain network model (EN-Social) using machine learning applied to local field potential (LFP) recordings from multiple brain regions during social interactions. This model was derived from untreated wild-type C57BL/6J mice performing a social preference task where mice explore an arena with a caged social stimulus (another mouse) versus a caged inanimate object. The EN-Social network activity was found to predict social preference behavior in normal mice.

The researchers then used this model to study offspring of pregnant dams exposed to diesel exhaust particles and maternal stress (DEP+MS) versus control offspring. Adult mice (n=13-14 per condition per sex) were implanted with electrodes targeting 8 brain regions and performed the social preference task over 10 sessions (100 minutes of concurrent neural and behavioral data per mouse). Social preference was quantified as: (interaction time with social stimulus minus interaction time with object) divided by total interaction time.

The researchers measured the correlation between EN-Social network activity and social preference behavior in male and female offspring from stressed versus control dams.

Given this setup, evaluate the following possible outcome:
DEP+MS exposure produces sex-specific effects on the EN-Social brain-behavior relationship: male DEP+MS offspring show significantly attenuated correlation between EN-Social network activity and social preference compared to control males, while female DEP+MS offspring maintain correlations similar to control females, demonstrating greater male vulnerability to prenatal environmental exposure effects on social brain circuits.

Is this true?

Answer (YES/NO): YES